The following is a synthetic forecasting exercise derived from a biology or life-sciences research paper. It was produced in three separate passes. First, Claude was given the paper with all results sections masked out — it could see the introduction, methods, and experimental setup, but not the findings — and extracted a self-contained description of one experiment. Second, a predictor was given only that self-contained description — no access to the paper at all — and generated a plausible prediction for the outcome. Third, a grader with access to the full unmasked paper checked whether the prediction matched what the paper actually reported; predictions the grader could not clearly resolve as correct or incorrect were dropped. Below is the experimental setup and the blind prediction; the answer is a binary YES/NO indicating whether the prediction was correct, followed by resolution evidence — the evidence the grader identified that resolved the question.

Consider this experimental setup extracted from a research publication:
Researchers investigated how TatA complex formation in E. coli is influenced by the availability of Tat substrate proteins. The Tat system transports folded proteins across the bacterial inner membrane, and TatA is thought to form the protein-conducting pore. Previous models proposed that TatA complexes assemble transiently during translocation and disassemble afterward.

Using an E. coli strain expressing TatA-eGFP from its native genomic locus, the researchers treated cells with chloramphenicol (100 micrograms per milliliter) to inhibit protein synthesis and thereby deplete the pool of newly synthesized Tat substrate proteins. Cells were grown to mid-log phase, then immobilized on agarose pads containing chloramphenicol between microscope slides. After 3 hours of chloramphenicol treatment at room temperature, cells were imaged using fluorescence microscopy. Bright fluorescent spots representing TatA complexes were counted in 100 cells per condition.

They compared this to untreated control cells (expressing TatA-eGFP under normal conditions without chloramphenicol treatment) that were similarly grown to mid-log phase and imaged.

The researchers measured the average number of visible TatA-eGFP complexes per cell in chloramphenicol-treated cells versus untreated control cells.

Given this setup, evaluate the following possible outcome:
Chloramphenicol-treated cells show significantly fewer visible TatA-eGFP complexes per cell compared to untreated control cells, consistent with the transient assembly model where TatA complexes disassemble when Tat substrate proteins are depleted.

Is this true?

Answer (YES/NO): NO